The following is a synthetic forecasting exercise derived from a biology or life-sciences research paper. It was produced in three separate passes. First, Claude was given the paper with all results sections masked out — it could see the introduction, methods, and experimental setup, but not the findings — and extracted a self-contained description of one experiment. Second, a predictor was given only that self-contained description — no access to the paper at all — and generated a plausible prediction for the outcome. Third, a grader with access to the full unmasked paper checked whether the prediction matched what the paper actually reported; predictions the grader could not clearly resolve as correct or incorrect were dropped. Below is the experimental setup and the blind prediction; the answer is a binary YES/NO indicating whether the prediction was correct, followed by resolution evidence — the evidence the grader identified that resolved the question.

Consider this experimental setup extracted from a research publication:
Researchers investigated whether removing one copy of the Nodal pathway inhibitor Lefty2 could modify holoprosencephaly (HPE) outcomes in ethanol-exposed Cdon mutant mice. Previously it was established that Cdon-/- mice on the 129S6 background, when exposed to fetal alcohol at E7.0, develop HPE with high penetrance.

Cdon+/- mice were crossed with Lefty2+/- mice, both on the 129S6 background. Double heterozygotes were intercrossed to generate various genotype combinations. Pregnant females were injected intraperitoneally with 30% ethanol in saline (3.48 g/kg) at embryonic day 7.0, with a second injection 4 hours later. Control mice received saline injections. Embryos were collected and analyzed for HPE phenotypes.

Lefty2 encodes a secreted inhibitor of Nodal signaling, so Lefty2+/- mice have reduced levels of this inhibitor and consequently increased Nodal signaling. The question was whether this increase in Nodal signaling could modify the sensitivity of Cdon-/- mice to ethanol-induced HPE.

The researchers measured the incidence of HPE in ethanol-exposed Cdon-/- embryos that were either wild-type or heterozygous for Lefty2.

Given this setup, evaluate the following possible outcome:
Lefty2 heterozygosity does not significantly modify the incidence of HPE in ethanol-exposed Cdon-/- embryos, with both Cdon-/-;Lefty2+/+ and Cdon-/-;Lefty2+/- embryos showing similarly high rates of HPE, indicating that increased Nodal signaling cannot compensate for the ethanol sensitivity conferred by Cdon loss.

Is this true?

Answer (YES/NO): NO